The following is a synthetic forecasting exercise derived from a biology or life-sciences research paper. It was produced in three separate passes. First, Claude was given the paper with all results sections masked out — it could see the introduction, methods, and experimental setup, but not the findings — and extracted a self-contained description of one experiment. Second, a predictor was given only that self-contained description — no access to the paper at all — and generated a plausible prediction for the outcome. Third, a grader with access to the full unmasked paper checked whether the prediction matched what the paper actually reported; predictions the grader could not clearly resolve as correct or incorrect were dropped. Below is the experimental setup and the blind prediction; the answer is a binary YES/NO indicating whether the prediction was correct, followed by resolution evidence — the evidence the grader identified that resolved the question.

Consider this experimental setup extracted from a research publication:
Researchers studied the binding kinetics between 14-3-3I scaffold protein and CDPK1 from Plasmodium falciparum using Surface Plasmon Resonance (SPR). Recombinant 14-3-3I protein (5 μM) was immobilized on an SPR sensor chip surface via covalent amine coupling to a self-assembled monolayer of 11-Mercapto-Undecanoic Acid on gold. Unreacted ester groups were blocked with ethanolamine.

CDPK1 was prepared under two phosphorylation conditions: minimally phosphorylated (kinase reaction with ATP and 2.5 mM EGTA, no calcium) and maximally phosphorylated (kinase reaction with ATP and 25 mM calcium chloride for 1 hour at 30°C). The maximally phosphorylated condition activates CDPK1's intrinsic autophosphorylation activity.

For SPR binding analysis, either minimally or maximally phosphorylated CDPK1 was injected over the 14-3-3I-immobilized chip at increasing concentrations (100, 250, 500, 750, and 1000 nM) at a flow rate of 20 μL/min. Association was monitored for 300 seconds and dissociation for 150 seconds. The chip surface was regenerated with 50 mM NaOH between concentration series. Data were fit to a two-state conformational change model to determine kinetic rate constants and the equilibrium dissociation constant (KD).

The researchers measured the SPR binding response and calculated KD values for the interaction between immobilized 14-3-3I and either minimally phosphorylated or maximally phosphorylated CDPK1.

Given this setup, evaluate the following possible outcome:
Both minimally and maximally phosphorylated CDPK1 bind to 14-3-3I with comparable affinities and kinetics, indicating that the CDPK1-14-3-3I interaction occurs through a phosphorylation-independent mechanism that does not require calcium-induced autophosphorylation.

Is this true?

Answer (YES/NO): NO